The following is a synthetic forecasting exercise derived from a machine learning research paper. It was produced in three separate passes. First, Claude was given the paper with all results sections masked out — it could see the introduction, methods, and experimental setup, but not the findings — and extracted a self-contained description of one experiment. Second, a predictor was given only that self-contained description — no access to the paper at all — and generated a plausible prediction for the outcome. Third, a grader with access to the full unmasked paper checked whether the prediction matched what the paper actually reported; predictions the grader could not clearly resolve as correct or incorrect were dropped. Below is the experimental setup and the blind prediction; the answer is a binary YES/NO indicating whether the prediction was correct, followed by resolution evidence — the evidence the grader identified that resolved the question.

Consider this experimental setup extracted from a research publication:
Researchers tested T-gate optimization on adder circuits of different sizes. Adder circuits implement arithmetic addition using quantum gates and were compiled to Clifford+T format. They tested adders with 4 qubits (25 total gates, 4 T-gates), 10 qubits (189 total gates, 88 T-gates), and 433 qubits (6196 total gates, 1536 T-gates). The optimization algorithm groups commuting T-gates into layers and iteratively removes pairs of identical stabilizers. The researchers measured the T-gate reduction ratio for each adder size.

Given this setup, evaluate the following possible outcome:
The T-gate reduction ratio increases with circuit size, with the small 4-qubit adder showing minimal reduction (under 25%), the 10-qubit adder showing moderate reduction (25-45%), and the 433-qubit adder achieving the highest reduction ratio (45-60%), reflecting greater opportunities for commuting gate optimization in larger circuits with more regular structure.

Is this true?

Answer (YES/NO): NO